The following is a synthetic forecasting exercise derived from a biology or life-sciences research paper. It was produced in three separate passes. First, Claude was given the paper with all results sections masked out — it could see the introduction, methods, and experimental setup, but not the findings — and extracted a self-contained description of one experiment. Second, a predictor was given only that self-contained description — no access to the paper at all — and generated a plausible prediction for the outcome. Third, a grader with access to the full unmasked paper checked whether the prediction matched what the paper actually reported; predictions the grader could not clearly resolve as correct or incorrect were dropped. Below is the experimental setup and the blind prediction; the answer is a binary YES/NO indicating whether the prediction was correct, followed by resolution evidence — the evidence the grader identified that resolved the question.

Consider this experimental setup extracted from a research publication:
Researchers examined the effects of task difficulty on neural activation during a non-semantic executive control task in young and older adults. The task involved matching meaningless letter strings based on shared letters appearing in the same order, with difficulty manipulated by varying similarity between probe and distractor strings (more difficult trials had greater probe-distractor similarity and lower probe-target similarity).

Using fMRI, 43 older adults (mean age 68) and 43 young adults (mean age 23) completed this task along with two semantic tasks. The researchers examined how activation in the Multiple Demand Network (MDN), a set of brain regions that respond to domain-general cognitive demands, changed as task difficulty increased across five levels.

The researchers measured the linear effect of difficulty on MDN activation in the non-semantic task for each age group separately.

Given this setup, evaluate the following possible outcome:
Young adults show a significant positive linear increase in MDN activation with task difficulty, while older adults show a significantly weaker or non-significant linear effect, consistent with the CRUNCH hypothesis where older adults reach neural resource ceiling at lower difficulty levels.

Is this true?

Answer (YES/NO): YES